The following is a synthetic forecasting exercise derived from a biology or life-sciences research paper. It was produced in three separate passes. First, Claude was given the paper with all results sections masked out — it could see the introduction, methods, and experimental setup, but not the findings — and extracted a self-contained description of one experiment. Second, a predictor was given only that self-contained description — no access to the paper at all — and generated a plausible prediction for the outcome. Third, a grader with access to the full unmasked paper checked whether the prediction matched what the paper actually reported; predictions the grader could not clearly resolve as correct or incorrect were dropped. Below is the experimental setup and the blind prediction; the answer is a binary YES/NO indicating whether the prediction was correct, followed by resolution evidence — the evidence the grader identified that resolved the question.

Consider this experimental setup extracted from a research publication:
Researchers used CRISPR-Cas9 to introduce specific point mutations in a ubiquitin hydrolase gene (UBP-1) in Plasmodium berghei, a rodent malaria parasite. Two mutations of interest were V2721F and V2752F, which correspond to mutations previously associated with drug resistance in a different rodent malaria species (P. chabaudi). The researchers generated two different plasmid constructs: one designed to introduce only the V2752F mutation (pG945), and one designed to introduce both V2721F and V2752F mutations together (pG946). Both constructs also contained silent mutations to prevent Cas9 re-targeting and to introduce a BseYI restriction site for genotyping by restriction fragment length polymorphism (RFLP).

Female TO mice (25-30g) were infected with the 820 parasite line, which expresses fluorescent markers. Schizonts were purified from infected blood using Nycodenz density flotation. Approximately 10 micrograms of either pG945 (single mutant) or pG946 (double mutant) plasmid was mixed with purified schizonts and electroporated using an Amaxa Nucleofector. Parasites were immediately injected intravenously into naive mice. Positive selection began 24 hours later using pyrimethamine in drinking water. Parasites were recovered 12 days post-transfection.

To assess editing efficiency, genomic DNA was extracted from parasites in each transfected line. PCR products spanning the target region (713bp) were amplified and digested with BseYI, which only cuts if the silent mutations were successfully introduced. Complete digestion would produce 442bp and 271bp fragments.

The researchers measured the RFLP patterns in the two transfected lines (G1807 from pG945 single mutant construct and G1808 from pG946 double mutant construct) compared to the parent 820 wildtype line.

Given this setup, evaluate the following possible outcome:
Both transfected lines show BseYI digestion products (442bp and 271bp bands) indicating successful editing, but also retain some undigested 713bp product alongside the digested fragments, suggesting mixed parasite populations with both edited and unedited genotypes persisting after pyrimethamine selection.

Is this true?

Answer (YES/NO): YES